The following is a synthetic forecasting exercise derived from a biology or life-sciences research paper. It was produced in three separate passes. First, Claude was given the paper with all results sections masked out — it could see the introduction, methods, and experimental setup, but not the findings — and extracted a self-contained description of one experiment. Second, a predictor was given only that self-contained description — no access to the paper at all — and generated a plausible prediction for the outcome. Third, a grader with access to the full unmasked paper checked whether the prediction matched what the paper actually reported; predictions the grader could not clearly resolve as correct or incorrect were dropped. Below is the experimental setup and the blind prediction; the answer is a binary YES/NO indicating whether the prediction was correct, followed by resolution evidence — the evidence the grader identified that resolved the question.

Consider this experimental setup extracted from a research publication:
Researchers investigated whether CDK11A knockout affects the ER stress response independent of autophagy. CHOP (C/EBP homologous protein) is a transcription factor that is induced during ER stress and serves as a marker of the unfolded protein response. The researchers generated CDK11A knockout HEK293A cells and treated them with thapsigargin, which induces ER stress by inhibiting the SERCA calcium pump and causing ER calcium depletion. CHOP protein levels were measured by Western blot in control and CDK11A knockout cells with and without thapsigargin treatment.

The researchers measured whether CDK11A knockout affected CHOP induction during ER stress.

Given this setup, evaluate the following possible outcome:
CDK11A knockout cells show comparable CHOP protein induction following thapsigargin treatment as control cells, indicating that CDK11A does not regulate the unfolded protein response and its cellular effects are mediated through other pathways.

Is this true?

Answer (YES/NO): YES